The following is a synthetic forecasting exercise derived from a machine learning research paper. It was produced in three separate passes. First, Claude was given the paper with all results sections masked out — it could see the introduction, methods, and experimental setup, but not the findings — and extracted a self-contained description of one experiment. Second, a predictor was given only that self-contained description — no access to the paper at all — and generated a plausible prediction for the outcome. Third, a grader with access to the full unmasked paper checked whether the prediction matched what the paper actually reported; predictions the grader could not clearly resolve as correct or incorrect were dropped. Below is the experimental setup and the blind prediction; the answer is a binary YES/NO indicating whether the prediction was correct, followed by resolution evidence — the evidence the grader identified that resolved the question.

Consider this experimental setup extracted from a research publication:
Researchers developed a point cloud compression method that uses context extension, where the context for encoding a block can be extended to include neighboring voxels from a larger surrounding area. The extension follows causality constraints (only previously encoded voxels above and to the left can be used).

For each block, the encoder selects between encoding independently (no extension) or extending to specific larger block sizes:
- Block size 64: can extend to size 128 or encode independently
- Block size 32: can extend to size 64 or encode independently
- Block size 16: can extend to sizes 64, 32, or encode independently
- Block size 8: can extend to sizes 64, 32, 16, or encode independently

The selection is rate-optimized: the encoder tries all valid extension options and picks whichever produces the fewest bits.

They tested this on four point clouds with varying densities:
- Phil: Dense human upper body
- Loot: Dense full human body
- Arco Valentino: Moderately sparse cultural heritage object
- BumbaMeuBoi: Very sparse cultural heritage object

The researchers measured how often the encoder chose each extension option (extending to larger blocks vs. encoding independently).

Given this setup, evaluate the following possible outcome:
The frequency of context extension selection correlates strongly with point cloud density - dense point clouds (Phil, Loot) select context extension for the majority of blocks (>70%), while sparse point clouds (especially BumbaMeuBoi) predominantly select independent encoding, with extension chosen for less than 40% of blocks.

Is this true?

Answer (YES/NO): NO